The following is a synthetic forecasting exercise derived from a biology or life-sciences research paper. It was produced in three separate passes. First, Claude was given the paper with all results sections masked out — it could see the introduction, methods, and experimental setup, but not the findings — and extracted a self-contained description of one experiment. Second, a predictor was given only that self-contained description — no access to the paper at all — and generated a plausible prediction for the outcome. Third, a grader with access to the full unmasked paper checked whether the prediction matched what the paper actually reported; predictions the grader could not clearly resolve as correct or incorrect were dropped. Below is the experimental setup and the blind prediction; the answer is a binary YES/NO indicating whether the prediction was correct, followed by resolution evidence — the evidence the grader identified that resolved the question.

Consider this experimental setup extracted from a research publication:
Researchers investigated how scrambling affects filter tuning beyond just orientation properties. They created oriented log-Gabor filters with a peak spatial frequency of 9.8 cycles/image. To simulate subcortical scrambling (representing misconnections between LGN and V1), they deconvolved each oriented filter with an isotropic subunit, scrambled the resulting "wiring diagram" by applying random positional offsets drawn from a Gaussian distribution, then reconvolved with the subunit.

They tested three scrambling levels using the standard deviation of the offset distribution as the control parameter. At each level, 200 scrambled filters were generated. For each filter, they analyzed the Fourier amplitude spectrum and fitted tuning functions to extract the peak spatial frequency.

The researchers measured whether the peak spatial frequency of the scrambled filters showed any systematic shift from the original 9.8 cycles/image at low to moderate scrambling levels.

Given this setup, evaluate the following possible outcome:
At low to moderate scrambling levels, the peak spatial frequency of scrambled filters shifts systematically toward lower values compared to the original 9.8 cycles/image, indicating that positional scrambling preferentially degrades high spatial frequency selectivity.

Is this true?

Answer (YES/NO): NO